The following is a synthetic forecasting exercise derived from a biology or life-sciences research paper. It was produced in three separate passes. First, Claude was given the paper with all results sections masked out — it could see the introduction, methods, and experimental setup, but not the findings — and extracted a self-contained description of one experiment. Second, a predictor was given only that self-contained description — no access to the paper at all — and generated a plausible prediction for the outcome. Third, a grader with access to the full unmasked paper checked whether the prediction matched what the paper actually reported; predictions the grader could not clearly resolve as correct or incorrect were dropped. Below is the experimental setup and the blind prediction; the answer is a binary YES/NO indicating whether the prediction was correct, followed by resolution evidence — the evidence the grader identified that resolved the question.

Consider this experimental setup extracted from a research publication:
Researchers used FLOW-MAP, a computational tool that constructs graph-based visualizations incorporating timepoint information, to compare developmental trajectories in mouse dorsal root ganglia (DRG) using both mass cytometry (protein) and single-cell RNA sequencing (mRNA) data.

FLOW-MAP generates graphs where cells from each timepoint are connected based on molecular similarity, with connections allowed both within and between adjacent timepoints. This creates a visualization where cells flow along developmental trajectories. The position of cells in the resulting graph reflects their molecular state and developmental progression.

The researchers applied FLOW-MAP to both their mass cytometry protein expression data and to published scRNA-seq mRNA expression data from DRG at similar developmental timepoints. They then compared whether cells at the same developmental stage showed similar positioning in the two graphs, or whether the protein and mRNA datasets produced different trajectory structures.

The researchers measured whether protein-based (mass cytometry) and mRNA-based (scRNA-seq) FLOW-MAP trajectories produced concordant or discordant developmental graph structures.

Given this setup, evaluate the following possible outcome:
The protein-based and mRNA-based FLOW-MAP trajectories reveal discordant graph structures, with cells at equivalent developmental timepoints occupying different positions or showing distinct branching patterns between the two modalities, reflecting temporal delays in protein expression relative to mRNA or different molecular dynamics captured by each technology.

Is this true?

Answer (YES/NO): YES